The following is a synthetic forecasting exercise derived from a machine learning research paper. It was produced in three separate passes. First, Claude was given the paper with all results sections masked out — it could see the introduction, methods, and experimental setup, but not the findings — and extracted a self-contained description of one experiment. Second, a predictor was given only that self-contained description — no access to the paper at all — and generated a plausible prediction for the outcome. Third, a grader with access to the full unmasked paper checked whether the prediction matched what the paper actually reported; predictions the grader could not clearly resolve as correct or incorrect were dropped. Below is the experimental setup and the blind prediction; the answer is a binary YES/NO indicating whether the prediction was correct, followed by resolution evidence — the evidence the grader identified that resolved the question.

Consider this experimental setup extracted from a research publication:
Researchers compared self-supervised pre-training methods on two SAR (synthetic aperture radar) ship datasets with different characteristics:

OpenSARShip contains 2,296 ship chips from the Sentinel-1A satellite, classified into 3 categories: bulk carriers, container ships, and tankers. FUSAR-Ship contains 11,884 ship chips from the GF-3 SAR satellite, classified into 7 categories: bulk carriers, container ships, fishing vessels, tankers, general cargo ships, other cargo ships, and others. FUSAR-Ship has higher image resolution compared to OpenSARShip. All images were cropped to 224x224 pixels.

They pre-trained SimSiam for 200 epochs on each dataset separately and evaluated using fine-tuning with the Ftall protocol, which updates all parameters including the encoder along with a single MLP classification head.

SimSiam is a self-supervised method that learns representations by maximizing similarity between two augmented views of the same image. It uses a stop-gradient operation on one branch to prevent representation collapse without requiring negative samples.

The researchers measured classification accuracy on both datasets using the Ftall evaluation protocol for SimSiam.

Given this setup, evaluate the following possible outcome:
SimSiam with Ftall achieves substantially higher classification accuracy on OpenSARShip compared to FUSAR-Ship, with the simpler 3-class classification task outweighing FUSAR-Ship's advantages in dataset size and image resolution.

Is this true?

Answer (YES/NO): NO